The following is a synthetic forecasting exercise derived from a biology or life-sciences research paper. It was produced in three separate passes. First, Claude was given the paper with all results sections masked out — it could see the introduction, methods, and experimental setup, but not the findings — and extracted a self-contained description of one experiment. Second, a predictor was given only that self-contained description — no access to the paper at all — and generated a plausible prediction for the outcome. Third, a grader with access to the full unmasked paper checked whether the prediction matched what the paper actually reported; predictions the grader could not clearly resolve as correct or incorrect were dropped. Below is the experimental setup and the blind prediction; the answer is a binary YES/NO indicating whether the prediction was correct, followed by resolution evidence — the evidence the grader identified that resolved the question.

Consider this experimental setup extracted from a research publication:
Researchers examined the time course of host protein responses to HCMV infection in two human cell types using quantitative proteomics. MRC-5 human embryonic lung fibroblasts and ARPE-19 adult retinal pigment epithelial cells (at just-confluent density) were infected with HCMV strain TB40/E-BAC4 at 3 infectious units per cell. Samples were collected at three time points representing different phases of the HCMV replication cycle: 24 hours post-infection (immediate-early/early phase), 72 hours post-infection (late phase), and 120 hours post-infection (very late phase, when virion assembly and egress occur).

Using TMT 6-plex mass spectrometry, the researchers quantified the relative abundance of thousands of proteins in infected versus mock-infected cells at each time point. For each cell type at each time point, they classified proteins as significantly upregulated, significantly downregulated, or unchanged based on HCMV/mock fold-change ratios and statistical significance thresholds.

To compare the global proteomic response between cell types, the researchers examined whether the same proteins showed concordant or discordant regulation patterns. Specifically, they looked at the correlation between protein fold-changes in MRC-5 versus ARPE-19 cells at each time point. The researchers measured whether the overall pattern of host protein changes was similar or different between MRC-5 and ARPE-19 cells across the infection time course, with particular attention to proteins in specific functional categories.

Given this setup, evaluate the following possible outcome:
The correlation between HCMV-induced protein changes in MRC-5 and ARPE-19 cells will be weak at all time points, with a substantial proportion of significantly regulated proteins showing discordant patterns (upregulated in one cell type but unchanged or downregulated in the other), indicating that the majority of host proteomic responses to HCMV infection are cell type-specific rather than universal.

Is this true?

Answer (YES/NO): NO